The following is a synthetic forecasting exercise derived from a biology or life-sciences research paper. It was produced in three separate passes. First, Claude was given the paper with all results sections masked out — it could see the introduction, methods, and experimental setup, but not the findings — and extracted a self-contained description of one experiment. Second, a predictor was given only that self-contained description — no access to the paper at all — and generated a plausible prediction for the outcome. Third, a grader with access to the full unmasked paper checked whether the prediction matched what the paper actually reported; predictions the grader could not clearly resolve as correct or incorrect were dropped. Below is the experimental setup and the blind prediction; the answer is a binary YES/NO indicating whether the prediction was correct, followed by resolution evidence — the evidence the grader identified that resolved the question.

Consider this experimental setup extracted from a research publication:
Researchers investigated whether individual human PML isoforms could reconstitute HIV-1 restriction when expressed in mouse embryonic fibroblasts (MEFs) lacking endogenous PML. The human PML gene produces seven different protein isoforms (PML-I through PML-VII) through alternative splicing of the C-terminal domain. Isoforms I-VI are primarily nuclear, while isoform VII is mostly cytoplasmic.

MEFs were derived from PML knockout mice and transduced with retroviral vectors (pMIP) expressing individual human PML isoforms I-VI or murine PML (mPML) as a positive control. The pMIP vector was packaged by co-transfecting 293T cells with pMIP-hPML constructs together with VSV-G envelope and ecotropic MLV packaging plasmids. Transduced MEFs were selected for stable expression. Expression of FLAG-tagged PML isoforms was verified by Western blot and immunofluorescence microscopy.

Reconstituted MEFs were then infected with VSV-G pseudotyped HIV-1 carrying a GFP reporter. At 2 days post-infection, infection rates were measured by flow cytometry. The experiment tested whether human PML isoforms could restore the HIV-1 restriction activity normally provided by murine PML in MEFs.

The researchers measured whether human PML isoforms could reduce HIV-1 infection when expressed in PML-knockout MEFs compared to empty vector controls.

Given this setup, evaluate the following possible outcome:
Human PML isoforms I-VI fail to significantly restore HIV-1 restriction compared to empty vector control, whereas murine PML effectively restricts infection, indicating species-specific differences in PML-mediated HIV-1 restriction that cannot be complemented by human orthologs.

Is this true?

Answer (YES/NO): NO